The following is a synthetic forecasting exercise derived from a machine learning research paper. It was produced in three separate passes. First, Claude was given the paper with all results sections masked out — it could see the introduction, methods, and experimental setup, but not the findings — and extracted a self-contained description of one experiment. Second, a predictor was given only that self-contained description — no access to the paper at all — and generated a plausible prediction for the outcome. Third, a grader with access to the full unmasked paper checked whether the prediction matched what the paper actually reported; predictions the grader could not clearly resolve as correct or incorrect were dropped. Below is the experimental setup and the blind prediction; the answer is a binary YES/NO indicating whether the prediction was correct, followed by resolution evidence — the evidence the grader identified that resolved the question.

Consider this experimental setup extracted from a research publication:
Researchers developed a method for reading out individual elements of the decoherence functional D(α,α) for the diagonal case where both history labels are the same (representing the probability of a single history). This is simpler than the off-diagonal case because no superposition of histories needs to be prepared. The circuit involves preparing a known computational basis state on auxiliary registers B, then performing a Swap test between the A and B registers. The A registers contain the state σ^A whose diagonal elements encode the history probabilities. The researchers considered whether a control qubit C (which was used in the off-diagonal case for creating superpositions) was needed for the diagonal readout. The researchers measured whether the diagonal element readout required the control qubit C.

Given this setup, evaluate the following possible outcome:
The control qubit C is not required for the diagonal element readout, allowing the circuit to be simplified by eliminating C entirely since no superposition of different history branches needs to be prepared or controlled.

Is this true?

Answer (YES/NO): YES